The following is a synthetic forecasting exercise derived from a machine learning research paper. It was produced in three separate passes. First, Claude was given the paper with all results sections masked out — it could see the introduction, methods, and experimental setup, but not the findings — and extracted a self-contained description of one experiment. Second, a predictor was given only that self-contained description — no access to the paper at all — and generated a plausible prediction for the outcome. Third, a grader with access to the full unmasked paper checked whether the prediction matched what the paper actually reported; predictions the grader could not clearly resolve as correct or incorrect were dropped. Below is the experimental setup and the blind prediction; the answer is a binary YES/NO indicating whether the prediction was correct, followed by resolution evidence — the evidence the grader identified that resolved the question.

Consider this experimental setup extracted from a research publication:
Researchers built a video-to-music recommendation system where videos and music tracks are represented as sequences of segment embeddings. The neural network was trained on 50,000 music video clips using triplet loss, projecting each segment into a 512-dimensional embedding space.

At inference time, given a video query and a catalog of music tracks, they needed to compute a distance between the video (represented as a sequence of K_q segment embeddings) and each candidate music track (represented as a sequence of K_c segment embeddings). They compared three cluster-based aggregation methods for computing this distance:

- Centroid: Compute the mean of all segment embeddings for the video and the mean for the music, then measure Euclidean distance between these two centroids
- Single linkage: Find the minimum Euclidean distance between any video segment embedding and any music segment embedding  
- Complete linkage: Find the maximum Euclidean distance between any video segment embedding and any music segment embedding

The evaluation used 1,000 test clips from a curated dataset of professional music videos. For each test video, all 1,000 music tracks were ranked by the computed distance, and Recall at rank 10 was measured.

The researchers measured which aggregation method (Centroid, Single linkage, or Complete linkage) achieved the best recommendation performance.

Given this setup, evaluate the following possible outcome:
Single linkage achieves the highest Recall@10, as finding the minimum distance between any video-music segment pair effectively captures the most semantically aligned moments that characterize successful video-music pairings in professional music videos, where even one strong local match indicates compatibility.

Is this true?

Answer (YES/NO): NO